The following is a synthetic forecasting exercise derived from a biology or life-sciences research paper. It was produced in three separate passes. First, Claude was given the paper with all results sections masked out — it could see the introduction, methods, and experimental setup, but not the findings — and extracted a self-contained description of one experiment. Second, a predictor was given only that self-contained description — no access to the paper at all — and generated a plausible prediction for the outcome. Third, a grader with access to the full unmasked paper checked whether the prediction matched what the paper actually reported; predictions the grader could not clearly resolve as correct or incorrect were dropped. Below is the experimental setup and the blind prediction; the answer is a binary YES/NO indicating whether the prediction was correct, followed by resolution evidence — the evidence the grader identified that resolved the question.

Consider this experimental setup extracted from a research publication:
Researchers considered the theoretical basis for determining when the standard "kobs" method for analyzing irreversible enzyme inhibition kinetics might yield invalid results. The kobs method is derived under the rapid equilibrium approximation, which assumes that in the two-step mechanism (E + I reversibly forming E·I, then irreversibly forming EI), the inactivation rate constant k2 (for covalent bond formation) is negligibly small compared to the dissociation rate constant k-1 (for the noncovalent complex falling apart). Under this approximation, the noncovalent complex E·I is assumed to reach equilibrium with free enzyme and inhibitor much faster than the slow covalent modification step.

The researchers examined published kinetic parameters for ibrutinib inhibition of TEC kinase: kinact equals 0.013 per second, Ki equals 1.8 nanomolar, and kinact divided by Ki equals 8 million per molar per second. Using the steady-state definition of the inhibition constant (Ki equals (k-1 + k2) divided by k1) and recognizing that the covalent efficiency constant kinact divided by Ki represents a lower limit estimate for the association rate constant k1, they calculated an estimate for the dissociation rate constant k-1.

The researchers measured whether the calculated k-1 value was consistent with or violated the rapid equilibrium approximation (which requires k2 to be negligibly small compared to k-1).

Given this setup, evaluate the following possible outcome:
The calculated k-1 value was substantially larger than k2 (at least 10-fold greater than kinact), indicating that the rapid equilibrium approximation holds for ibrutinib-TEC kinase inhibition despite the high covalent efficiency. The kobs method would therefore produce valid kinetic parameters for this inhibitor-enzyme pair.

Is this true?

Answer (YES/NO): NO